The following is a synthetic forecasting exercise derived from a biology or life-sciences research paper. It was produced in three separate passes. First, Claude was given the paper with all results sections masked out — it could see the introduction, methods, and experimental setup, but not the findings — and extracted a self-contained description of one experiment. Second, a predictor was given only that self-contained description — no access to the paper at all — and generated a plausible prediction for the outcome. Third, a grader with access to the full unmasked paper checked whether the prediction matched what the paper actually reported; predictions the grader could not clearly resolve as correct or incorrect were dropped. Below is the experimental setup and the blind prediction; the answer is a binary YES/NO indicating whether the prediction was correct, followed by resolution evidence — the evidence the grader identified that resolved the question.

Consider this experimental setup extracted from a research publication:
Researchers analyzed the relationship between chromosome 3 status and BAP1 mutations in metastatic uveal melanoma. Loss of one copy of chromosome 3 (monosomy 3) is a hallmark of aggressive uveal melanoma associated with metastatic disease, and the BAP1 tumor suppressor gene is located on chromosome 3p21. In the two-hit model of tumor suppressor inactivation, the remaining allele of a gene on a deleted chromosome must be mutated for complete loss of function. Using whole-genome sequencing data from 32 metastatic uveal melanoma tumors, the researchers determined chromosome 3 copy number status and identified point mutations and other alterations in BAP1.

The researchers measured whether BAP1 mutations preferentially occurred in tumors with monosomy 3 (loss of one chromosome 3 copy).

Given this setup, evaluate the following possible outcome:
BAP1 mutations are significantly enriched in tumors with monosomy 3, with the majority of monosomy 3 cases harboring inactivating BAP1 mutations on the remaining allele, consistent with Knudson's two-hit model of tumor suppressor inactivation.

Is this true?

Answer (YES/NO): YES